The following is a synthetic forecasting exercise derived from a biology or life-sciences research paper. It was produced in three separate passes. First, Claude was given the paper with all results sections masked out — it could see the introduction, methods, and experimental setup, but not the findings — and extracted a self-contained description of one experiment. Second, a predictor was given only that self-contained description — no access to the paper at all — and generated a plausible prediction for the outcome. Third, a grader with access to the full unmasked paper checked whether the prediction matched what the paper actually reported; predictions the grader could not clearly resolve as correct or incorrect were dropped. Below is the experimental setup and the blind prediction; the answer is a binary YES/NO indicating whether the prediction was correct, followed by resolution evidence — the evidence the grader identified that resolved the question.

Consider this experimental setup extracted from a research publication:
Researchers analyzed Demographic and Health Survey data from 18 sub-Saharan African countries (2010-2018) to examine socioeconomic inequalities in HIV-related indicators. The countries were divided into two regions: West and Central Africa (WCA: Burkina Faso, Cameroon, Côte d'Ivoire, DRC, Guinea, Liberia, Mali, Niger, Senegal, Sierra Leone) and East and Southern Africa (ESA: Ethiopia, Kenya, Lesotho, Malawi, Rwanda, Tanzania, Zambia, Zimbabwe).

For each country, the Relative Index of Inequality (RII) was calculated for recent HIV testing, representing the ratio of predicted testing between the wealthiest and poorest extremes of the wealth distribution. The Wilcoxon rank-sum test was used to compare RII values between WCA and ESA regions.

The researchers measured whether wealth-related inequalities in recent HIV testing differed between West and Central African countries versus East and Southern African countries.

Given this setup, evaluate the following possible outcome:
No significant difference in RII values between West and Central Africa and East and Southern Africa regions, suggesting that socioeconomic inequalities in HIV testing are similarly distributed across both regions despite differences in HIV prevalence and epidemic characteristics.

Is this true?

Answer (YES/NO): NO